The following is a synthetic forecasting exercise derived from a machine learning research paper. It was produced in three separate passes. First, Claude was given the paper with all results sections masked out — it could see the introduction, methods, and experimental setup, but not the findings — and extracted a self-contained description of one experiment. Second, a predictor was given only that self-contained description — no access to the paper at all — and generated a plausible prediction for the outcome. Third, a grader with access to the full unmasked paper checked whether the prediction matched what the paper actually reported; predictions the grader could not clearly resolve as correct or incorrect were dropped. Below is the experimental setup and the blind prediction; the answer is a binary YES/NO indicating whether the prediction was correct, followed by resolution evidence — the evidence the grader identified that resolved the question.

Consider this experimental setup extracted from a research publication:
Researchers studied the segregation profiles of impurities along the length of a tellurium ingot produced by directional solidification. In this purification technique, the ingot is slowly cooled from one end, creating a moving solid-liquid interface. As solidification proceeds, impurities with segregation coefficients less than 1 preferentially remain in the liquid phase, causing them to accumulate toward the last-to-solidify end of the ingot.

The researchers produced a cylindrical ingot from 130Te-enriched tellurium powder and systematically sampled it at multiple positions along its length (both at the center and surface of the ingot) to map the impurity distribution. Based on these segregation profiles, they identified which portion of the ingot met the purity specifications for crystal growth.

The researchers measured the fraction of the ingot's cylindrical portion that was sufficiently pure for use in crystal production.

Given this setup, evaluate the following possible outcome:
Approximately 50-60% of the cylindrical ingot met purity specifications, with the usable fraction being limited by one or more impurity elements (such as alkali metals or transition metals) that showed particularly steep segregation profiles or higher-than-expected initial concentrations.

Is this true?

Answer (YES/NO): NO